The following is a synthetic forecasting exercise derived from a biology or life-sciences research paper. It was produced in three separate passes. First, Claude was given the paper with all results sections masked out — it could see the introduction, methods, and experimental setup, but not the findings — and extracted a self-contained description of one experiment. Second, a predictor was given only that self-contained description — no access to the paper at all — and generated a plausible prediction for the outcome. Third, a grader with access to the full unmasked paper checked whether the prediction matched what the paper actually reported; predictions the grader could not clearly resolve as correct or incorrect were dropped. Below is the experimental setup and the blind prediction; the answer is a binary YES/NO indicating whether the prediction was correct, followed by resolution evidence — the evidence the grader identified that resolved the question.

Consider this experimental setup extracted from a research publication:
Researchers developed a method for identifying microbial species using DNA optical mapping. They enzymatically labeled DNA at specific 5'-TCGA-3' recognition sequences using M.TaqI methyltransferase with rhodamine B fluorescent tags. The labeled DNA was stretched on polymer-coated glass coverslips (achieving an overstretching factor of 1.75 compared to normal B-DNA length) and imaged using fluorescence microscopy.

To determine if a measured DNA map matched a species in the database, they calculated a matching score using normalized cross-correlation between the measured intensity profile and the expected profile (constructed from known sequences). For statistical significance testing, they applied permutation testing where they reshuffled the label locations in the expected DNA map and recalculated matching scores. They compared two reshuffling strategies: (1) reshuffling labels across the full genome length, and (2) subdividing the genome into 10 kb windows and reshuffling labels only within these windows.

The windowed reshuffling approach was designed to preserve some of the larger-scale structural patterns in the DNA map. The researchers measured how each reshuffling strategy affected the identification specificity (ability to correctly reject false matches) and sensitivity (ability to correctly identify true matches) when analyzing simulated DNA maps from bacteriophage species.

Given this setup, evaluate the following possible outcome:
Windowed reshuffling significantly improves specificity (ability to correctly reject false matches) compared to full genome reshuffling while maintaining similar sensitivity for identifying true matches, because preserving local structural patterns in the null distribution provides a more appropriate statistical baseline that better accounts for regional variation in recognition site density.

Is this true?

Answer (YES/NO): YES